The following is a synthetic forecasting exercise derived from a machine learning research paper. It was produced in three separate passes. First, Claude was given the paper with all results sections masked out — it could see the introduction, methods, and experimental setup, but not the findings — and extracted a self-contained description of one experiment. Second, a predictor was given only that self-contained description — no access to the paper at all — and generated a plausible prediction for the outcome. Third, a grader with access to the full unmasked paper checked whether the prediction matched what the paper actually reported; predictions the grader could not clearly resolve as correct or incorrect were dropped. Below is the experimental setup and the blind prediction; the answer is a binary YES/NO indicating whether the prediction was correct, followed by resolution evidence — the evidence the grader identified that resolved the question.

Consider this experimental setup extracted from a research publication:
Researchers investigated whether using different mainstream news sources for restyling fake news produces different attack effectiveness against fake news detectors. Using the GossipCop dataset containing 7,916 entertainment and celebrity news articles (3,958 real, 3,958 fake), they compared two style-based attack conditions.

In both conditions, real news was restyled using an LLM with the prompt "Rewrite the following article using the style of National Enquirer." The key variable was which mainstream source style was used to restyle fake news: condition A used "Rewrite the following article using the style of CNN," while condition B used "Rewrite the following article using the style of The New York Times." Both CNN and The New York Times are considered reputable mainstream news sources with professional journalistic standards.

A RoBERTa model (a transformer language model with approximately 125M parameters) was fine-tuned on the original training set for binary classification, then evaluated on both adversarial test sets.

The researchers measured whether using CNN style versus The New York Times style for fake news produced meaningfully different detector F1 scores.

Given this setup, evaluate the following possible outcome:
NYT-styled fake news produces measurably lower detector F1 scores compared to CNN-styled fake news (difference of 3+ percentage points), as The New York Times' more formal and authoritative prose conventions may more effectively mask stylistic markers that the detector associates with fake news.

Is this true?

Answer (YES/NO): NO